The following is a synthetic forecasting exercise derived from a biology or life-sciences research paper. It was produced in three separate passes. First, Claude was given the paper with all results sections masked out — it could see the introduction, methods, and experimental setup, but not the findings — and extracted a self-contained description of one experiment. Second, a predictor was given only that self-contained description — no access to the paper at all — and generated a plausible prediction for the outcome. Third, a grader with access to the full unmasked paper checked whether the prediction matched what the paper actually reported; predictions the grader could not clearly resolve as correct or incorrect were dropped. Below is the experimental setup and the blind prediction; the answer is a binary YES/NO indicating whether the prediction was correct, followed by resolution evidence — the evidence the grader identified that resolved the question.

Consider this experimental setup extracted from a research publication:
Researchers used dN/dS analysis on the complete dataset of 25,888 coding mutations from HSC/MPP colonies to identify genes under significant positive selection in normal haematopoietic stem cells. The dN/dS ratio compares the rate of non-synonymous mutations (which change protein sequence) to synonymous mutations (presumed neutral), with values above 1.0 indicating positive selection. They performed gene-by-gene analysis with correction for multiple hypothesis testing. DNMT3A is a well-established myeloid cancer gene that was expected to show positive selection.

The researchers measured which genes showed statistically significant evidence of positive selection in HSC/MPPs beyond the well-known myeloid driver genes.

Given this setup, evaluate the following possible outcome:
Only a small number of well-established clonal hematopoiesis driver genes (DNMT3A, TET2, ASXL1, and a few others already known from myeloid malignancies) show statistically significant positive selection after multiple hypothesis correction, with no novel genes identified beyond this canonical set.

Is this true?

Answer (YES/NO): NO